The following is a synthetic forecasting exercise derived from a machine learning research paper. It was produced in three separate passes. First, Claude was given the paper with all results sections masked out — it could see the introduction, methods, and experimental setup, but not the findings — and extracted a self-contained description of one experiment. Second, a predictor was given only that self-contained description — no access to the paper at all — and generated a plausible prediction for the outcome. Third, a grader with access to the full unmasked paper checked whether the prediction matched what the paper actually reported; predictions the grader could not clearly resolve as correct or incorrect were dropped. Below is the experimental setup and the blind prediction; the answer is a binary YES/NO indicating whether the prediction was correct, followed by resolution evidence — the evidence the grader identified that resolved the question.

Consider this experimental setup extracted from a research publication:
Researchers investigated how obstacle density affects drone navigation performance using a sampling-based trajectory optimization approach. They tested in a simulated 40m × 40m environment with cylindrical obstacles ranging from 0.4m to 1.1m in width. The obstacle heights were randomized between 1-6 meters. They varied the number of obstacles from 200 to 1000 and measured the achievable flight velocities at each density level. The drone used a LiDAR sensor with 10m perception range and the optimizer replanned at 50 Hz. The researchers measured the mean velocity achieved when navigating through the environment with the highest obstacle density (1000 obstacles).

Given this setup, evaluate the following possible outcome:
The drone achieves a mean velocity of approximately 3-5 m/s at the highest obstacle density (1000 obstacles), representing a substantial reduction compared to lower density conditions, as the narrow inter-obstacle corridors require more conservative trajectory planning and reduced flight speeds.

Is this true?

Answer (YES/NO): NO